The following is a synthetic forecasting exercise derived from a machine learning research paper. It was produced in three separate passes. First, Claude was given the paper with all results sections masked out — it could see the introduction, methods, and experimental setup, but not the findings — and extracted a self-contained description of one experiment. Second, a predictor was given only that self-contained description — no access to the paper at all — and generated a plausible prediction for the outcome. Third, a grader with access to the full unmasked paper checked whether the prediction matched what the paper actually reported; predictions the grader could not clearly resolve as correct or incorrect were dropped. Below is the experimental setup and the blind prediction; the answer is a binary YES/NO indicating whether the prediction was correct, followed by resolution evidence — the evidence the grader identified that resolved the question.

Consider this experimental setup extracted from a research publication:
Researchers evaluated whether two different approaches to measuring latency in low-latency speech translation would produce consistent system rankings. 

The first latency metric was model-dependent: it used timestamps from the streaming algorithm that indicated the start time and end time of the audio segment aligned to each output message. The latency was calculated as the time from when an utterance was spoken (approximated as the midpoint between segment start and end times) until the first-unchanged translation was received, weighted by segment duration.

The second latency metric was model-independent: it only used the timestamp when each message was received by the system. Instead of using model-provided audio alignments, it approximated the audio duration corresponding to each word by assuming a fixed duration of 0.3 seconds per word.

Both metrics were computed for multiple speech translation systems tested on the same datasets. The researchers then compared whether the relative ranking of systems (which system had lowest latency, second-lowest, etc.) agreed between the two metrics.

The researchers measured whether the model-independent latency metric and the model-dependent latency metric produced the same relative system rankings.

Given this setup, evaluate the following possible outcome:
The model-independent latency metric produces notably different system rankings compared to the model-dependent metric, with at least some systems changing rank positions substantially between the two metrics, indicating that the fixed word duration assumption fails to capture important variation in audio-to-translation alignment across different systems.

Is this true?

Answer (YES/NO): NO